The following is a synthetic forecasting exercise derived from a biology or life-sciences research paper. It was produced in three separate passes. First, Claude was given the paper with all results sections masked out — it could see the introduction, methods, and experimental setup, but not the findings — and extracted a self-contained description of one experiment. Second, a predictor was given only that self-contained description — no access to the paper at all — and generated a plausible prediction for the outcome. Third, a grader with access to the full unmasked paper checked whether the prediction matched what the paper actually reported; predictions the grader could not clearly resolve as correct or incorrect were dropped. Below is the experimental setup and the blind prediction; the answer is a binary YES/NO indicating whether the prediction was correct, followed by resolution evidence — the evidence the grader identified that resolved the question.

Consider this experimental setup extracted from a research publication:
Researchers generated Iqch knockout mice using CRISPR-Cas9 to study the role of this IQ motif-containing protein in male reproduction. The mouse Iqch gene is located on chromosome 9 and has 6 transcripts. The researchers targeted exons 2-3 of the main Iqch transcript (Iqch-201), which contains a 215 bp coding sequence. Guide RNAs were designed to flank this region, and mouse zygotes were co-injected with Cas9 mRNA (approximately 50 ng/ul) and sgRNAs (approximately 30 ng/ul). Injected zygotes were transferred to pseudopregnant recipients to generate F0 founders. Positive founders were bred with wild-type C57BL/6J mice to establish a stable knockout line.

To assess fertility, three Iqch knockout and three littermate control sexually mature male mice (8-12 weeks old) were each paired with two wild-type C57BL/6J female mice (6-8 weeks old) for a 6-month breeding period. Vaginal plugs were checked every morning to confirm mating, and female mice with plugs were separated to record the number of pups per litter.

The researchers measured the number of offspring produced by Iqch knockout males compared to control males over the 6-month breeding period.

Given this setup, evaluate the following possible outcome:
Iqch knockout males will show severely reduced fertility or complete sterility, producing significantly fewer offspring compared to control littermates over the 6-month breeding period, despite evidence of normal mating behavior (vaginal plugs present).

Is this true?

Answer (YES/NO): YES